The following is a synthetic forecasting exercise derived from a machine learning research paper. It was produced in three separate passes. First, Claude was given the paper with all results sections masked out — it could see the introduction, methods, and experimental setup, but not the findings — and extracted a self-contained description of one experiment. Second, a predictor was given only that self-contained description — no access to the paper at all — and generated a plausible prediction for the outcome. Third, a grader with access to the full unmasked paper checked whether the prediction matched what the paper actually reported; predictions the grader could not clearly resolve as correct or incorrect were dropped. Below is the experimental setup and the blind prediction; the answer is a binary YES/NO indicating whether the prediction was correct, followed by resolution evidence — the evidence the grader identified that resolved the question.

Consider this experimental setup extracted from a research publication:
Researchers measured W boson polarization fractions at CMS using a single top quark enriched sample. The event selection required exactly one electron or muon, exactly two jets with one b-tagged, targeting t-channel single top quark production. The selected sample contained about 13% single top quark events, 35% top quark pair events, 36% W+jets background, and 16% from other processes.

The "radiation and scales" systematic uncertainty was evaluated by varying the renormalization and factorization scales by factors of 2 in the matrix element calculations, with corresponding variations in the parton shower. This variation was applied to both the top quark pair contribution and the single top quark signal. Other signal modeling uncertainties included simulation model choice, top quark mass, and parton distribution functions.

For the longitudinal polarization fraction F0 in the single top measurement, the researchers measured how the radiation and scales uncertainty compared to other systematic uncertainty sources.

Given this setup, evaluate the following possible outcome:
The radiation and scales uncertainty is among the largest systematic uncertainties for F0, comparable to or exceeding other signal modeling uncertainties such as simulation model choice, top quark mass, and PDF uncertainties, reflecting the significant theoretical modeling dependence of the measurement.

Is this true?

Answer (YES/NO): YES